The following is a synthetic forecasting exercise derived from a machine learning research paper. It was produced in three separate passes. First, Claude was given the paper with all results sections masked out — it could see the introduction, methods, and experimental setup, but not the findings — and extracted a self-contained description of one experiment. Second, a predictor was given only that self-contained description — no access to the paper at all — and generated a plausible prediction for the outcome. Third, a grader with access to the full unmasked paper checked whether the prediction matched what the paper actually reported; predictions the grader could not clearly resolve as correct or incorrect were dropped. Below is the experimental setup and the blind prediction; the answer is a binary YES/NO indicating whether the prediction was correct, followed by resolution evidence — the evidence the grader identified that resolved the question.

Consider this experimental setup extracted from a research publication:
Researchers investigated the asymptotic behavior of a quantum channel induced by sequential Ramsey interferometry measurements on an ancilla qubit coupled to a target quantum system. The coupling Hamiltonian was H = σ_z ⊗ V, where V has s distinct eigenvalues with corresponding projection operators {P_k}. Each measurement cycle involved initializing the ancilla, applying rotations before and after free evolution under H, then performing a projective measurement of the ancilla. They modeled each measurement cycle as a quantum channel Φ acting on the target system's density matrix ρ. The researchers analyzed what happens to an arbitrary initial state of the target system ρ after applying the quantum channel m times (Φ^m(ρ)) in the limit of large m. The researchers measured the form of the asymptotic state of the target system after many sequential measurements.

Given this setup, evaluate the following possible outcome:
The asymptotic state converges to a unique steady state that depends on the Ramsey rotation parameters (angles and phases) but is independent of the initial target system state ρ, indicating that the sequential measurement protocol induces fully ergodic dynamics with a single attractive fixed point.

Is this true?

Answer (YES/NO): NO